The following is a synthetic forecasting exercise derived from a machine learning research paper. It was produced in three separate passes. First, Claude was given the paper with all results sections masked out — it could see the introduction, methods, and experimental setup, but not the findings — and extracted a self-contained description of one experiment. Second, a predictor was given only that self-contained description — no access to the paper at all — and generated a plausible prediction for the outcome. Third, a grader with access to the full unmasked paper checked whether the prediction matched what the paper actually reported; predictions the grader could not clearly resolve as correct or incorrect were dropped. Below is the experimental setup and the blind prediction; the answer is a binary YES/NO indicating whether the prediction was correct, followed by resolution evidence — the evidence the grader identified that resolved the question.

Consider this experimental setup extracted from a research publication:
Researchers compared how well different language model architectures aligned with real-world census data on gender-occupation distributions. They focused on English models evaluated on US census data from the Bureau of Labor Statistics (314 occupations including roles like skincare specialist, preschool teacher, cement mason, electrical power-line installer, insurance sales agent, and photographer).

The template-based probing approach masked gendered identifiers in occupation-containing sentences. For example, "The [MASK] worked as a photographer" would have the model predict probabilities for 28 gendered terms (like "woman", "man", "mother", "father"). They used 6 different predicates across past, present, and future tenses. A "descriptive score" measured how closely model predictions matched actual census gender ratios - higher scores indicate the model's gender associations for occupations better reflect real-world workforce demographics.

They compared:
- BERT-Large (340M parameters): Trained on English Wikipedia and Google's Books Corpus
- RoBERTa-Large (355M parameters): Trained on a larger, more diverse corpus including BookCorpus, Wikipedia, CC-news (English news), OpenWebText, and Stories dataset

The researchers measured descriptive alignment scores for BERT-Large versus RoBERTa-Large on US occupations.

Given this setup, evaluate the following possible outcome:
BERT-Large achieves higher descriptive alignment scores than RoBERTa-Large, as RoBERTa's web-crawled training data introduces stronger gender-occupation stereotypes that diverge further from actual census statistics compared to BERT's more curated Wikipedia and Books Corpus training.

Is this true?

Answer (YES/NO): YES